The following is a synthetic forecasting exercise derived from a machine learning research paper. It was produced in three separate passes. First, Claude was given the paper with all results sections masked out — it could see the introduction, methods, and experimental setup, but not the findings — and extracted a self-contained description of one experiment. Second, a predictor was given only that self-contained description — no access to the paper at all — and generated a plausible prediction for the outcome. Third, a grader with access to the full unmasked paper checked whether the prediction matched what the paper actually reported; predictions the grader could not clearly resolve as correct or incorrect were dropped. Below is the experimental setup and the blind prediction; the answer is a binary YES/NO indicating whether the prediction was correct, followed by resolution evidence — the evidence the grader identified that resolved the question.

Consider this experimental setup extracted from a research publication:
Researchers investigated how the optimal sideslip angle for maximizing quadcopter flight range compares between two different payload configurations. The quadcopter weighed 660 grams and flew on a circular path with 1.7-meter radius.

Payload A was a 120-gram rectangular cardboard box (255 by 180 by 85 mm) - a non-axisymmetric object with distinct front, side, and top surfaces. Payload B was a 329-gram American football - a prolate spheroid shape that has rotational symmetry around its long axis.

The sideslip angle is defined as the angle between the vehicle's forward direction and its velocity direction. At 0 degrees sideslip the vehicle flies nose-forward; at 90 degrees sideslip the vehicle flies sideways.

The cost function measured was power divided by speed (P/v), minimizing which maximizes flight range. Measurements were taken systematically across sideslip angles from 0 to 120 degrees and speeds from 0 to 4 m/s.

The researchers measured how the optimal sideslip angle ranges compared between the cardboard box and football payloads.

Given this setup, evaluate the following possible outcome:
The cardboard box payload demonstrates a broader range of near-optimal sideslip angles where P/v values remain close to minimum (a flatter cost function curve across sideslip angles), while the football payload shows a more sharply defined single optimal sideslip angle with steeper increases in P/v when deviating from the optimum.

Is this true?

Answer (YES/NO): NO